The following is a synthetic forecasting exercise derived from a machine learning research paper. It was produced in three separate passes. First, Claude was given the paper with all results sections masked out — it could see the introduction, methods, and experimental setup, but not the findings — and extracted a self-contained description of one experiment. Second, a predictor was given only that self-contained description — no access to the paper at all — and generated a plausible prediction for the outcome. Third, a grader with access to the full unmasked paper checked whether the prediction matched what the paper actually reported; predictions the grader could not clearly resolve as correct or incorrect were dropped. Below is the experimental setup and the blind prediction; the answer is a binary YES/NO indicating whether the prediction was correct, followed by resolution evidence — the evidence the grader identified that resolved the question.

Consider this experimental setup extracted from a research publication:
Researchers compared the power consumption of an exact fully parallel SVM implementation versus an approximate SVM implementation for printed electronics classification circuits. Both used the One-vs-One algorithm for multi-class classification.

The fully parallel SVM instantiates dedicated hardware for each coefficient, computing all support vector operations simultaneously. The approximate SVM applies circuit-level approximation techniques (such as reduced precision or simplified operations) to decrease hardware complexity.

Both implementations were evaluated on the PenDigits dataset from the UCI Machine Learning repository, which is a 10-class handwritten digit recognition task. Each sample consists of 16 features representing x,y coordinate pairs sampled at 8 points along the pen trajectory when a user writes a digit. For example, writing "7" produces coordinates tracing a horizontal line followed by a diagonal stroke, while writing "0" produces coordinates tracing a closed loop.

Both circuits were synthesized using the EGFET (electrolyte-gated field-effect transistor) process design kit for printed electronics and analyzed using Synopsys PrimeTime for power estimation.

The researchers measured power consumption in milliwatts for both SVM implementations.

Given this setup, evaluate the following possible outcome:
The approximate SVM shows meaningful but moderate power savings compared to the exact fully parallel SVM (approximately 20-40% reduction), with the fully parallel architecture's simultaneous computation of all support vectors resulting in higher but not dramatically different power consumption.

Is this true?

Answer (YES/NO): NO